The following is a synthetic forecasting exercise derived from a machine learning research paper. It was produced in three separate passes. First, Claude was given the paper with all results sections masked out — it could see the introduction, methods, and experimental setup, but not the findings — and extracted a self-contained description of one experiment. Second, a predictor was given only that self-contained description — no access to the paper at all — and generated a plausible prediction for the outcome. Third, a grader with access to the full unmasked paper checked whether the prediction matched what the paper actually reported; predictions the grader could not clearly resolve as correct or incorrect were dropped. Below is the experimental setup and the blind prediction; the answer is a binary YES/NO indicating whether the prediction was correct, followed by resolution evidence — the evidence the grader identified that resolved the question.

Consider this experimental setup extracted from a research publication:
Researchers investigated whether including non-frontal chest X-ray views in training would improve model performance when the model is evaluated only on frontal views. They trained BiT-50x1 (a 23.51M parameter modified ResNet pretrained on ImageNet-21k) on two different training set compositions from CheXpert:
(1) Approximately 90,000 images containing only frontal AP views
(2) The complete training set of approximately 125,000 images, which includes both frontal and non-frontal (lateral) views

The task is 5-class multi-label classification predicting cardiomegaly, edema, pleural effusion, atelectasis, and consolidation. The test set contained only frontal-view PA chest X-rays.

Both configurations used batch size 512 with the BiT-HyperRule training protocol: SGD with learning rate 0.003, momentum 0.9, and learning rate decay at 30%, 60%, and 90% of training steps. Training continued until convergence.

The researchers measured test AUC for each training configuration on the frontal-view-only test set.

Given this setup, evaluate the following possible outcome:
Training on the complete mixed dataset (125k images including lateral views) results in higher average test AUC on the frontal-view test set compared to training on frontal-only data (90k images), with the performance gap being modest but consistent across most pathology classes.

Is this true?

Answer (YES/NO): NO